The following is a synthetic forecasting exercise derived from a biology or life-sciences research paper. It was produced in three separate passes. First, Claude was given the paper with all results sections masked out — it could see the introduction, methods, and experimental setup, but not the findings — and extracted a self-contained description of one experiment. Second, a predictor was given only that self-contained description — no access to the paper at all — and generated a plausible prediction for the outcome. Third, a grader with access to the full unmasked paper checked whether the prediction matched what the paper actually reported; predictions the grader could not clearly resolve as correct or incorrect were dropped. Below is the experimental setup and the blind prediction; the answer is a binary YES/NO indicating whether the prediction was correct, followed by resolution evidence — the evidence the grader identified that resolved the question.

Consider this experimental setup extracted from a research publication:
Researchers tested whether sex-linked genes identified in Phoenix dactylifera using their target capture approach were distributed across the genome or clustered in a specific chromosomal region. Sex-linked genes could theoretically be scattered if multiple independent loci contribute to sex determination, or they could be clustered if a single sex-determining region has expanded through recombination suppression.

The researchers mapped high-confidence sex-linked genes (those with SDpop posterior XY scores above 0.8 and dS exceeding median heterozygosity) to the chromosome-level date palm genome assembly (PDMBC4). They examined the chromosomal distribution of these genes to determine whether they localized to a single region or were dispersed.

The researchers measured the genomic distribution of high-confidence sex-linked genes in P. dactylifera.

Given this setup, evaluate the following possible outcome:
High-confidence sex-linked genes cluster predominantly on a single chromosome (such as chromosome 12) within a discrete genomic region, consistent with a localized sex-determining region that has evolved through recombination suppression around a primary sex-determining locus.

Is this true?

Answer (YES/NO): YES